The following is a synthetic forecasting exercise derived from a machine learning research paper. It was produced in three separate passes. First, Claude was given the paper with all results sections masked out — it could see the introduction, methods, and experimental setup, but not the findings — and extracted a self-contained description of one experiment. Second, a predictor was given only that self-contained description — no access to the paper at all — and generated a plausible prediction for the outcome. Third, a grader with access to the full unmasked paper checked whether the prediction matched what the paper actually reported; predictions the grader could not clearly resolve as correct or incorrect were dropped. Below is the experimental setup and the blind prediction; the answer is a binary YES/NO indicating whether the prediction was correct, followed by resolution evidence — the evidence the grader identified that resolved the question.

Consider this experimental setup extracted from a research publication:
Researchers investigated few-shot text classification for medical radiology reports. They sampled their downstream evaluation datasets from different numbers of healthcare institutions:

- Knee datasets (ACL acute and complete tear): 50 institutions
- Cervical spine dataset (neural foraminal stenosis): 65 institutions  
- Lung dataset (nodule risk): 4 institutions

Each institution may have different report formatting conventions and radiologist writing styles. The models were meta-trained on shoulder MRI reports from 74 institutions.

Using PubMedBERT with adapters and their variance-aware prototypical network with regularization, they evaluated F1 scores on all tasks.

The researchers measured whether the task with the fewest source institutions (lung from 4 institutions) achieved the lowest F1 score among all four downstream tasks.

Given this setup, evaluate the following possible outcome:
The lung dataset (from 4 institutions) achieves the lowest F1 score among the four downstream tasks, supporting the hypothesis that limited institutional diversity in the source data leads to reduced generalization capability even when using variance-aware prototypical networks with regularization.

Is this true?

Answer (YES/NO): YES